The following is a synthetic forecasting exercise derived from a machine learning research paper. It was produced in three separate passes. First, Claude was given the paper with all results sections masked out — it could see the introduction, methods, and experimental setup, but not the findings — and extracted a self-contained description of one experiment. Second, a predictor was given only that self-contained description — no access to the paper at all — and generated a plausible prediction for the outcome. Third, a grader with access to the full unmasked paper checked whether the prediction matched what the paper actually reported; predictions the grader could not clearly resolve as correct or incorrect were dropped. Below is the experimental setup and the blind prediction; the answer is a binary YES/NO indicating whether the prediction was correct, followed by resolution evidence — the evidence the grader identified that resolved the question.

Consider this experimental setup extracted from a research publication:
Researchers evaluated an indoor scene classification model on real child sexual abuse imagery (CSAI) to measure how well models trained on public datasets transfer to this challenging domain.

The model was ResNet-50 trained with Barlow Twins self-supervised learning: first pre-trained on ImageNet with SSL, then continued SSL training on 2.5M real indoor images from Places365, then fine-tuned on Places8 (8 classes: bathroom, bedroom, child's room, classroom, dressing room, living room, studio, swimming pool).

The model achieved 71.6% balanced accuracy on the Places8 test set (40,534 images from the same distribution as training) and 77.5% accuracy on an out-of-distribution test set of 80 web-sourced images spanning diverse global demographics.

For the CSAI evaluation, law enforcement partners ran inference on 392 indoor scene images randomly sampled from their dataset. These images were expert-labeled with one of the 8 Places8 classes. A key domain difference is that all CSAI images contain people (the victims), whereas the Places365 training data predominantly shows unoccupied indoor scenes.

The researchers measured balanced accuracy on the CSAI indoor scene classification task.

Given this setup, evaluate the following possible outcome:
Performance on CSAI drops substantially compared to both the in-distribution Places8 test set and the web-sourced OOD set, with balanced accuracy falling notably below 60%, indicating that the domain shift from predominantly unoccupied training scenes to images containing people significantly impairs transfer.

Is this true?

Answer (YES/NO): YES